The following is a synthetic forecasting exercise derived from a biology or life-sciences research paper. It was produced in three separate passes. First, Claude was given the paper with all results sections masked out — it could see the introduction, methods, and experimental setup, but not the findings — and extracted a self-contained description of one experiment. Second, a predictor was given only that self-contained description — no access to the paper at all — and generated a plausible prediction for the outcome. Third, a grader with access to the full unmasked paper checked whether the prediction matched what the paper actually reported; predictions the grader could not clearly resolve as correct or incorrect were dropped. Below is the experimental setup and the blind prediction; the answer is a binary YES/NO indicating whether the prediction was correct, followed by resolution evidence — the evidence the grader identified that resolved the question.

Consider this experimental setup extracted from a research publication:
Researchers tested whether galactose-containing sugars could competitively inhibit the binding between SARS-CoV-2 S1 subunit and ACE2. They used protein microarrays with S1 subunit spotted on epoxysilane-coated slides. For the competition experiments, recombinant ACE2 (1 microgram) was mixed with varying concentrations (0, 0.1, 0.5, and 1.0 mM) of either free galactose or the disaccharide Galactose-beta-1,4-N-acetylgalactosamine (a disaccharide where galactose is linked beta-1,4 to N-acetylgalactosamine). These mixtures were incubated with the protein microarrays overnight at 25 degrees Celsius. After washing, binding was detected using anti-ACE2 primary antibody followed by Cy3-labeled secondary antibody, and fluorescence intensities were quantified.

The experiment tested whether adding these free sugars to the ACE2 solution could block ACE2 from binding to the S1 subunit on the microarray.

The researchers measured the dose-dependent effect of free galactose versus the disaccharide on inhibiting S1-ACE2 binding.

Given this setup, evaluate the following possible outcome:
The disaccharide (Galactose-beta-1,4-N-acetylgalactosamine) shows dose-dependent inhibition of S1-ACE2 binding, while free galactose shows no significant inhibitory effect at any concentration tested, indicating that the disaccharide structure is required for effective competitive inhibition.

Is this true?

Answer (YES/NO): NO